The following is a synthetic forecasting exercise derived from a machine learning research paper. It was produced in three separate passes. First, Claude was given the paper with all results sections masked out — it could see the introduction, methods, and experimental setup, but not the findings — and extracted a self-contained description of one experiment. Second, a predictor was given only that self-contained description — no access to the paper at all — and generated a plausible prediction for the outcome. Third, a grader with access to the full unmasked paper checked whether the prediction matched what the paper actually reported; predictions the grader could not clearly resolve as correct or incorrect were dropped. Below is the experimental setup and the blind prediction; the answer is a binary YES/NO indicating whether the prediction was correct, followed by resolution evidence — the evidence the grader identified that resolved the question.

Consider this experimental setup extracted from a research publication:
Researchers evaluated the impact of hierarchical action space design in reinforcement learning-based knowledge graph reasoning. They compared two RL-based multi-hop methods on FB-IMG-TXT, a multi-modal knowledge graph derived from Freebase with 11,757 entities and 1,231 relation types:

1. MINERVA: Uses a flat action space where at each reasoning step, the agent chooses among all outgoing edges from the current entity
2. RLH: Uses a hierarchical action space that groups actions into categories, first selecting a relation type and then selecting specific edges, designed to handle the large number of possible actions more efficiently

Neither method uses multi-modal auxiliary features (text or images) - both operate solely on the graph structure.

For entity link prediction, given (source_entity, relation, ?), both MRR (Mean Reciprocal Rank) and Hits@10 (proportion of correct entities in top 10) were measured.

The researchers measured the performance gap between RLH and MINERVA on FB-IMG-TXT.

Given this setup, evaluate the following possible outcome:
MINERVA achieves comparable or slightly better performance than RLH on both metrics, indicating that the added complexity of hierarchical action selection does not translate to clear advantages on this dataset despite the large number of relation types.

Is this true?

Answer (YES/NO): NO